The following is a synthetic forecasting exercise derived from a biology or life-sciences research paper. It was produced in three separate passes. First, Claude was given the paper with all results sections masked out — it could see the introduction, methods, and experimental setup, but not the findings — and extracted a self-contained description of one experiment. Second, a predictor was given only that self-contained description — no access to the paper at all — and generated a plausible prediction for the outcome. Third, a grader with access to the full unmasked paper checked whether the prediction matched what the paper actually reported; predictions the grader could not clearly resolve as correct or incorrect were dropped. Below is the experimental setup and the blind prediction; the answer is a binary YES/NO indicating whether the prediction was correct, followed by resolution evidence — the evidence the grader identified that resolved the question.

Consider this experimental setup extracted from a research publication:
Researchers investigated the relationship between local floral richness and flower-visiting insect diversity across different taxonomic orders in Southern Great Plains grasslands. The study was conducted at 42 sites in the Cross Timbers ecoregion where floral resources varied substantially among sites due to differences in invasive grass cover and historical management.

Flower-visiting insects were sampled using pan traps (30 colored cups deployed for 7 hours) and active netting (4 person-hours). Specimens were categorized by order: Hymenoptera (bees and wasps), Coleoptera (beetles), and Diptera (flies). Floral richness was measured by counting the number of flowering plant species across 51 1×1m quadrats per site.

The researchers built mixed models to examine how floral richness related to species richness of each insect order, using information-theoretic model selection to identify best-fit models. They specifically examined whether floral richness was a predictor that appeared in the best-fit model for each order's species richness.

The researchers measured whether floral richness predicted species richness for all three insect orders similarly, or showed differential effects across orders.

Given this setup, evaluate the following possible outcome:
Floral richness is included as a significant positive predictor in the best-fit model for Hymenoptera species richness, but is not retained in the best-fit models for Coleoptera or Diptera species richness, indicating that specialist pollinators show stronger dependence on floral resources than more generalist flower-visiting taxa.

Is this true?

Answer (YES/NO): YES